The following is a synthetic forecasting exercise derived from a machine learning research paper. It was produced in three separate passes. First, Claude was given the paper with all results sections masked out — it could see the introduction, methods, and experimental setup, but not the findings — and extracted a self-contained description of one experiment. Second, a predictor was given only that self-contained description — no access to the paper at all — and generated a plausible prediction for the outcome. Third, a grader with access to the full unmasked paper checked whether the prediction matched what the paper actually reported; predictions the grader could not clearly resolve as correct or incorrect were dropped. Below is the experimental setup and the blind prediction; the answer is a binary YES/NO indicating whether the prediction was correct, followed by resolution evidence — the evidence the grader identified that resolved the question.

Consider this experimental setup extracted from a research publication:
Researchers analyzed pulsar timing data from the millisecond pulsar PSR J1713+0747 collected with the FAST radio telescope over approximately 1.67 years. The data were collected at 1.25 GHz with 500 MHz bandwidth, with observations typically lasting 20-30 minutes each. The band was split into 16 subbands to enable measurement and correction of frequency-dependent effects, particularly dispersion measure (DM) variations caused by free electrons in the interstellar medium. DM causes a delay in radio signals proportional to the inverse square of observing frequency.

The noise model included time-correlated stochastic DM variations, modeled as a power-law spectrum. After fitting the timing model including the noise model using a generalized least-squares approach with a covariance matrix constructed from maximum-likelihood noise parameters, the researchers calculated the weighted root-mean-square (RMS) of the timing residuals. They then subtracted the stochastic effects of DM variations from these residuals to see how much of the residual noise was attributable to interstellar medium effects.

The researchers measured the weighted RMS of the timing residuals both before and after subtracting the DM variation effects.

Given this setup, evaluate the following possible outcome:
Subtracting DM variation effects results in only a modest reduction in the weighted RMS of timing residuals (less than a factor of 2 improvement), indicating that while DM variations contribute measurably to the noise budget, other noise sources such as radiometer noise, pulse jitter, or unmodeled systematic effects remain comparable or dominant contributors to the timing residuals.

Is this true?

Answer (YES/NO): YES